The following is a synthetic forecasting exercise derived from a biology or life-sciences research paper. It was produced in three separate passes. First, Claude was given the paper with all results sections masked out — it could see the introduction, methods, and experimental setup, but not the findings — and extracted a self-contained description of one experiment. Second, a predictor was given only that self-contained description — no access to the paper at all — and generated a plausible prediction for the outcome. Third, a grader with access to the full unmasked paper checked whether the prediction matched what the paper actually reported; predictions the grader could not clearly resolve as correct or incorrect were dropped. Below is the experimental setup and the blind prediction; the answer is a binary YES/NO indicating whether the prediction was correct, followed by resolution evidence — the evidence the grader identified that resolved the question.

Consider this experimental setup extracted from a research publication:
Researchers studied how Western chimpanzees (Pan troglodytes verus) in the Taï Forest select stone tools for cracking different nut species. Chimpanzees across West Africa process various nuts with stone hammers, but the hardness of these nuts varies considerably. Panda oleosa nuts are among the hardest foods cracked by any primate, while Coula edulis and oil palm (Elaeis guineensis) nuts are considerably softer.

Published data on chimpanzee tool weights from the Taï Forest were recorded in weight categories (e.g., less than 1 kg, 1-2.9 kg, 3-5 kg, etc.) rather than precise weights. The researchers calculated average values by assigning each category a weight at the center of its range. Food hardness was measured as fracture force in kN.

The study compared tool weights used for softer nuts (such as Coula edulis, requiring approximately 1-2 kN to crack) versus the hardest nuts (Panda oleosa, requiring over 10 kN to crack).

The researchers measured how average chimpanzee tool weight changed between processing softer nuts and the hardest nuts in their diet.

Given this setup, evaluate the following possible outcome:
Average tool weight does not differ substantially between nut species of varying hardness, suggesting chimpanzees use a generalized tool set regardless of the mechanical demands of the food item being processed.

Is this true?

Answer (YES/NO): NO